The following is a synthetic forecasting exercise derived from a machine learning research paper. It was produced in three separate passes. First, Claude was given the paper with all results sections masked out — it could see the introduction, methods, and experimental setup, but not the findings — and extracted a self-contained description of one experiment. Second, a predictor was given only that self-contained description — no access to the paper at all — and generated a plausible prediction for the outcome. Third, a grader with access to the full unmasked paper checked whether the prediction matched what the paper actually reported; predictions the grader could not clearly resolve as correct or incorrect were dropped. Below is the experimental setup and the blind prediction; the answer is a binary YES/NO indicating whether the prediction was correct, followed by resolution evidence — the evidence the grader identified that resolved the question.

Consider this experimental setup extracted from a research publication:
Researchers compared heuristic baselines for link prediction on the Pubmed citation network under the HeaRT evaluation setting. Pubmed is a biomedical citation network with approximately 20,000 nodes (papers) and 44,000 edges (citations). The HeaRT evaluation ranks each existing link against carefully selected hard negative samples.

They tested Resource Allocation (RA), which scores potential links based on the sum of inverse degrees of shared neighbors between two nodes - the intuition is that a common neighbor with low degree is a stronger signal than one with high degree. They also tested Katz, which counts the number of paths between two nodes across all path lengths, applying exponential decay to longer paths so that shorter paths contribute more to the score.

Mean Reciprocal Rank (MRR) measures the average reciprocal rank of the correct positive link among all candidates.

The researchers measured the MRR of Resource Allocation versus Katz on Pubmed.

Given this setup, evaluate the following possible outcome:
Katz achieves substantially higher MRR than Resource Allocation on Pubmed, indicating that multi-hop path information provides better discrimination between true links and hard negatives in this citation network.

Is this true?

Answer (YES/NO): NO